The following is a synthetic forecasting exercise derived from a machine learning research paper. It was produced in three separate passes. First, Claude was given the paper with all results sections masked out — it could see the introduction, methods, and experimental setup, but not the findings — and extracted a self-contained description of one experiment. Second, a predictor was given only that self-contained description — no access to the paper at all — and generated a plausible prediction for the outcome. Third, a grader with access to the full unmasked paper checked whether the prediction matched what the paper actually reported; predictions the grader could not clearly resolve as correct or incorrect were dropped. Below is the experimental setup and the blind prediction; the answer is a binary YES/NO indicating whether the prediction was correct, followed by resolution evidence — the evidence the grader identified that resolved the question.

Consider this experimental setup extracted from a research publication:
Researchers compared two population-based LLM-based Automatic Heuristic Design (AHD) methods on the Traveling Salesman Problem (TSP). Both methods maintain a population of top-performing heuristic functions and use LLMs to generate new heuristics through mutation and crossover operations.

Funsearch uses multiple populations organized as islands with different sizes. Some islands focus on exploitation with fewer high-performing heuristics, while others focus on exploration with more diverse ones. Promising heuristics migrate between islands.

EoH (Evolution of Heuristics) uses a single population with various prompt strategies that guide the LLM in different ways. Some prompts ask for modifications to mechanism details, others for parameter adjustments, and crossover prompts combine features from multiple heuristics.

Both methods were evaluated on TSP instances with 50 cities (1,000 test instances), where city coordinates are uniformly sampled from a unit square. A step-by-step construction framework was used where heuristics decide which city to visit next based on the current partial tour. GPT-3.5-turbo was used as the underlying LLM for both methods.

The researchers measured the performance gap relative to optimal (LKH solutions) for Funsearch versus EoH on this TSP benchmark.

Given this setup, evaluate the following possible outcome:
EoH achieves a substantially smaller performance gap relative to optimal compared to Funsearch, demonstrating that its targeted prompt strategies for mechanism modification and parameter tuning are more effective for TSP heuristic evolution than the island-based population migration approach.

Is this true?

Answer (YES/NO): YES